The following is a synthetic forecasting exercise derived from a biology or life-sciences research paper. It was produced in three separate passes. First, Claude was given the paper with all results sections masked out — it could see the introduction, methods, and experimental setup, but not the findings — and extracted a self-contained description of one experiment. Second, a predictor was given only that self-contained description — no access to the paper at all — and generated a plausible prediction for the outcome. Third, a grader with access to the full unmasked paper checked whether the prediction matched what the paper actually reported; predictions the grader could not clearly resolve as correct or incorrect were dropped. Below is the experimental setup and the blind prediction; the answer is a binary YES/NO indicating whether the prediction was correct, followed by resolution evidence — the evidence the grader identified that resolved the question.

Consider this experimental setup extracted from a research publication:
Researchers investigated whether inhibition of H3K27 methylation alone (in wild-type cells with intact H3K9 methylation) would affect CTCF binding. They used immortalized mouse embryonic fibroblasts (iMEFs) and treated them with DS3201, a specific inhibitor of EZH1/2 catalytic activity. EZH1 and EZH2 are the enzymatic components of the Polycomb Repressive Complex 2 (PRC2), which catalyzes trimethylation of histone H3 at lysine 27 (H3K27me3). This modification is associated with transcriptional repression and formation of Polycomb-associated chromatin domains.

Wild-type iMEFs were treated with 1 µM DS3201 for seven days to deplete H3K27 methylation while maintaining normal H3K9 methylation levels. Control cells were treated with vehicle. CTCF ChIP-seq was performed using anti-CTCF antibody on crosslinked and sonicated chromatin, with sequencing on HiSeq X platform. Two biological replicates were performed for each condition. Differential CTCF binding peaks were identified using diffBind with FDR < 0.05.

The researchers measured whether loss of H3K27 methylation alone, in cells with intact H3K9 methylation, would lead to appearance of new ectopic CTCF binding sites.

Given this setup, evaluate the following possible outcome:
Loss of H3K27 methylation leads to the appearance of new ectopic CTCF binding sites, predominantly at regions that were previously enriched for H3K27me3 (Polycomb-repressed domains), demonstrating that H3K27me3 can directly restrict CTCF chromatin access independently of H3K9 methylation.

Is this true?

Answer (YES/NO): NO